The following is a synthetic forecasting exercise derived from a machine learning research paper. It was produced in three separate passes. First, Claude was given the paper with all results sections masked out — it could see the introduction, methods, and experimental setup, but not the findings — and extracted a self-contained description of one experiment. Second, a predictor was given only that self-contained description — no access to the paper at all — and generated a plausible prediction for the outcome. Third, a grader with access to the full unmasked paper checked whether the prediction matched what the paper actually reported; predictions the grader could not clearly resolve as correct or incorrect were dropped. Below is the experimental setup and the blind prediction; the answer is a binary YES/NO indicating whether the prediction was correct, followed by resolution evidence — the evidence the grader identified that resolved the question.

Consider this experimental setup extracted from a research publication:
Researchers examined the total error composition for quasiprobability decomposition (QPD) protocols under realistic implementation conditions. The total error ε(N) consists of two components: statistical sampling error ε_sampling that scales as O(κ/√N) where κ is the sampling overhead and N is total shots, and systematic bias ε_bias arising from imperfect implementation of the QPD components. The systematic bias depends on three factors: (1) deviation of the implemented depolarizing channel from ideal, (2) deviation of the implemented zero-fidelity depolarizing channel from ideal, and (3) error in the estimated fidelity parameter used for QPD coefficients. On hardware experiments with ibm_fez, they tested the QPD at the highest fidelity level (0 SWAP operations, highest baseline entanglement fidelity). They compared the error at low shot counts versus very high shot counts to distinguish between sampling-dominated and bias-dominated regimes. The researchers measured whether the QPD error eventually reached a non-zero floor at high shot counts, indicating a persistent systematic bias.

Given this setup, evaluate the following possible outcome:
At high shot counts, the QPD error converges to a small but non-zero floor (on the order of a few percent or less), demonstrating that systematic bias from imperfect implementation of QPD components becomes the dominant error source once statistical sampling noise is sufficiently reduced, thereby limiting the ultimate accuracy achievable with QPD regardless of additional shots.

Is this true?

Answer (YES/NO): NO